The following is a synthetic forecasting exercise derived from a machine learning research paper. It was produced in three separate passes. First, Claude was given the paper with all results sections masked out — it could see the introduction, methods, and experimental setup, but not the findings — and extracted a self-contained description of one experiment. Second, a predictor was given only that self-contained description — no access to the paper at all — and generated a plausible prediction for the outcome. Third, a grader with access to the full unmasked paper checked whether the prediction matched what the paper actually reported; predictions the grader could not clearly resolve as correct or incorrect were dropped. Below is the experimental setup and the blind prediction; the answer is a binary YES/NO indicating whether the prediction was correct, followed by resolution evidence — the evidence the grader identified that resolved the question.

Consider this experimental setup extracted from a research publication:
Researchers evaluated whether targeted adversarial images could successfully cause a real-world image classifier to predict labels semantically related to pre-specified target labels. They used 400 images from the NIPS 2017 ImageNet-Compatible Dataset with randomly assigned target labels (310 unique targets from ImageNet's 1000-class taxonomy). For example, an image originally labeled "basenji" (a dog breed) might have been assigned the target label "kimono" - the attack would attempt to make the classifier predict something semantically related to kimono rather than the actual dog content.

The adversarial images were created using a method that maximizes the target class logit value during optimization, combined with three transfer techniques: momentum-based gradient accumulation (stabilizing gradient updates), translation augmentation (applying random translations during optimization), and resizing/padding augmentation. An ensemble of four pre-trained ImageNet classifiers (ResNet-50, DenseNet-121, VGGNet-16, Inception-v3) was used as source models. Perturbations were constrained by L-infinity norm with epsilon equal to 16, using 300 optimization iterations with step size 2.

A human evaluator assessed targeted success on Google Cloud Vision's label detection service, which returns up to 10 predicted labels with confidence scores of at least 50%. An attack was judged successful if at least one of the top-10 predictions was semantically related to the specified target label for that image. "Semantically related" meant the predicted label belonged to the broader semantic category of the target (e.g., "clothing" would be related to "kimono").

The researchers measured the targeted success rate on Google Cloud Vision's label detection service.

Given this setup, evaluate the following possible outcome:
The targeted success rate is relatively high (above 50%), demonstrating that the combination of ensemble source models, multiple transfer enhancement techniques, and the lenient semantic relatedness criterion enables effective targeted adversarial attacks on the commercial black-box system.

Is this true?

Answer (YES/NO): NO